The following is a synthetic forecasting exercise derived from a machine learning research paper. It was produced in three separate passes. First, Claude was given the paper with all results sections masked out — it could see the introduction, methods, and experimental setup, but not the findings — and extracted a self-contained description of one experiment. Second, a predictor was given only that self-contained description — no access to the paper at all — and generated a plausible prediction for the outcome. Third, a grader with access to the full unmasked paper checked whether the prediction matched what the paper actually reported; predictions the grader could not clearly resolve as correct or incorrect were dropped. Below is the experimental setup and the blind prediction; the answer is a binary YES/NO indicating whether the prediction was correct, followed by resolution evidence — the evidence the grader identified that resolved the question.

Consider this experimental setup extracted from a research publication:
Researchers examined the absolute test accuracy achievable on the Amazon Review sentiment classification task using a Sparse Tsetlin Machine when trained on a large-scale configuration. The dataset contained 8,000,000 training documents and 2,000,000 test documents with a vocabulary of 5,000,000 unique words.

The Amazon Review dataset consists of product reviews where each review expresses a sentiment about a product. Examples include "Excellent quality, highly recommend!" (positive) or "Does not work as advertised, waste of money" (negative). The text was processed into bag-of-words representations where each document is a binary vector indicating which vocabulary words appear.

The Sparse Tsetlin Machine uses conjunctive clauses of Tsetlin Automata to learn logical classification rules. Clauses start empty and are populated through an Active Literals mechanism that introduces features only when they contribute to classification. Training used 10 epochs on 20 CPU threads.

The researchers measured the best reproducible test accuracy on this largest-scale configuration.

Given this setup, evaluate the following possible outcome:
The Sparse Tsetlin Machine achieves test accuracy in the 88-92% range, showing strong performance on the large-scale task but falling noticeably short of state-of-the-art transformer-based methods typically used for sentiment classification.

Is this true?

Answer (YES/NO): NO